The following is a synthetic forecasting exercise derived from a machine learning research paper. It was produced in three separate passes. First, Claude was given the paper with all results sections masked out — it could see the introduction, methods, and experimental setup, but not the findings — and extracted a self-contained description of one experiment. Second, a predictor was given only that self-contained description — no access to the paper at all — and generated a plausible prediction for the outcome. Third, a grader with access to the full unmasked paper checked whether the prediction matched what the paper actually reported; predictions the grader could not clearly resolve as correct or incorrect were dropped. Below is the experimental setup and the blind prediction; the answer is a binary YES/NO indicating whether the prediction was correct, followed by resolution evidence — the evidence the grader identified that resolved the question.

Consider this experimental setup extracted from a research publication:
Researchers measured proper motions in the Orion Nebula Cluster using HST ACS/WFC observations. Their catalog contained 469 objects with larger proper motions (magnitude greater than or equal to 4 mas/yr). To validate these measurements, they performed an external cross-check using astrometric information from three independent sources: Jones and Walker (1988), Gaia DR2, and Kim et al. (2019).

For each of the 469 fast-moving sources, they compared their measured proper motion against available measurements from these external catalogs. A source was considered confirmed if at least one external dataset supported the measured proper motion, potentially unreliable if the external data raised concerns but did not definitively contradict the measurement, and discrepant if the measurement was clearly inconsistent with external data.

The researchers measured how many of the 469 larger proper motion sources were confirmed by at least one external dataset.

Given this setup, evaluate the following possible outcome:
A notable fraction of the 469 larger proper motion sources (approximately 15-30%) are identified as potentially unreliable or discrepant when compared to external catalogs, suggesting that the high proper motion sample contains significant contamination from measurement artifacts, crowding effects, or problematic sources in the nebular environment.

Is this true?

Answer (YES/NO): NO